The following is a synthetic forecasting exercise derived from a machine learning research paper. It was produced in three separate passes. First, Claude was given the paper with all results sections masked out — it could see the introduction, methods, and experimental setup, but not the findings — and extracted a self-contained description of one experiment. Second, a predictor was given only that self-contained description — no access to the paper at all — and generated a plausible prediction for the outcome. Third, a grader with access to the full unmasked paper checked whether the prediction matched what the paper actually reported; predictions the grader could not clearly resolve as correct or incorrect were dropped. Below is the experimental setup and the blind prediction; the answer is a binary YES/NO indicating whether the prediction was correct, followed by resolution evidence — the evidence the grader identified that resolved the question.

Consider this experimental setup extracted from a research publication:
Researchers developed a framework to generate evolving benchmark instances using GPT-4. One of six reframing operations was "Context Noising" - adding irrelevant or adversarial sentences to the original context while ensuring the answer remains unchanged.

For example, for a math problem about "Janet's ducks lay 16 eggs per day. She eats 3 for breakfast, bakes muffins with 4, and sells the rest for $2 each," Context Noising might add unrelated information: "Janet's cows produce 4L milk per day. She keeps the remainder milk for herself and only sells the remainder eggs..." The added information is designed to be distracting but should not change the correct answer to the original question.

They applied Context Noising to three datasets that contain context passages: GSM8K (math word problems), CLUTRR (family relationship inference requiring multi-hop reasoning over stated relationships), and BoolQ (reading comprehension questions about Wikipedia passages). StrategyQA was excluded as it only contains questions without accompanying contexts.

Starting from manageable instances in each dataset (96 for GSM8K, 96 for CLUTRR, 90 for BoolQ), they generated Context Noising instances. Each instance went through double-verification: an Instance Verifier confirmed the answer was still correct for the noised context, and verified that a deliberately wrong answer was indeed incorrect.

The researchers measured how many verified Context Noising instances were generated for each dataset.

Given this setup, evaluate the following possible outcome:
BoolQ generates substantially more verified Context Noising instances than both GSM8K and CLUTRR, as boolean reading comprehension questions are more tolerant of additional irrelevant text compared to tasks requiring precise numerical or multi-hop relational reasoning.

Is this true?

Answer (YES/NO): NO